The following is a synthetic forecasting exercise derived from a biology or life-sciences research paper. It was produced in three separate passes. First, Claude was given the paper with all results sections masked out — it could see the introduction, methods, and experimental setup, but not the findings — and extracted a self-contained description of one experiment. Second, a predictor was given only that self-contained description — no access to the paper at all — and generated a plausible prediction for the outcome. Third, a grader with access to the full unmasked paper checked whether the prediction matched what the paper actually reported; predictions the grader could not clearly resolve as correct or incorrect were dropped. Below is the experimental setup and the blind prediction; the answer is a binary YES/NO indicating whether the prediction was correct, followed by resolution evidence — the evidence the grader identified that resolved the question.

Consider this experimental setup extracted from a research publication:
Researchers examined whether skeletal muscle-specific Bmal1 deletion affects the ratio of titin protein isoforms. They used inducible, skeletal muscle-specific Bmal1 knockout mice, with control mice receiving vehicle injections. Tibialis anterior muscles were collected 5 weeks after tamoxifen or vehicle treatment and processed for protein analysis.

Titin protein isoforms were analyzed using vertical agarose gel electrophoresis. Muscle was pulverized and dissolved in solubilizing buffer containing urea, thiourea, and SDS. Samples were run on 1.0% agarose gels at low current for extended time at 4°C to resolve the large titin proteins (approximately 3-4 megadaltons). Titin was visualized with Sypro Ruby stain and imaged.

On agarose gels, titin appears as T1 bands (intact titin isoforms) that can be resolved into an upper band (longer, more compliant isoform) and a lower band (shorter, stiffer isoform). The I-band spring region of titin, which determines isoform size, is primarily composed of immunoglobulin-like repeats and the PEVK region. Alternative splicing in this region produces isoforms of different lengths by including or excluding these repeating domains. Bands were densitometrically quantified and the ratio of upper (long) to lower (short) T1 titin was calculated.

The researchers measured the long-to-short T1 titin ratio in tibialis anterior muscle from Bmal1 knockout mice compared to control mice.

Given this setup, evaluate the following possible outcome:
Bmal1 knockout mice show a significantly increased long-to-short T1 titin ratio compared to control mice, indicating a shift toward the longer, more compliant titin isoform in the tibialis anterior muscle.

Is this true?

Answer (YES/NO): YES